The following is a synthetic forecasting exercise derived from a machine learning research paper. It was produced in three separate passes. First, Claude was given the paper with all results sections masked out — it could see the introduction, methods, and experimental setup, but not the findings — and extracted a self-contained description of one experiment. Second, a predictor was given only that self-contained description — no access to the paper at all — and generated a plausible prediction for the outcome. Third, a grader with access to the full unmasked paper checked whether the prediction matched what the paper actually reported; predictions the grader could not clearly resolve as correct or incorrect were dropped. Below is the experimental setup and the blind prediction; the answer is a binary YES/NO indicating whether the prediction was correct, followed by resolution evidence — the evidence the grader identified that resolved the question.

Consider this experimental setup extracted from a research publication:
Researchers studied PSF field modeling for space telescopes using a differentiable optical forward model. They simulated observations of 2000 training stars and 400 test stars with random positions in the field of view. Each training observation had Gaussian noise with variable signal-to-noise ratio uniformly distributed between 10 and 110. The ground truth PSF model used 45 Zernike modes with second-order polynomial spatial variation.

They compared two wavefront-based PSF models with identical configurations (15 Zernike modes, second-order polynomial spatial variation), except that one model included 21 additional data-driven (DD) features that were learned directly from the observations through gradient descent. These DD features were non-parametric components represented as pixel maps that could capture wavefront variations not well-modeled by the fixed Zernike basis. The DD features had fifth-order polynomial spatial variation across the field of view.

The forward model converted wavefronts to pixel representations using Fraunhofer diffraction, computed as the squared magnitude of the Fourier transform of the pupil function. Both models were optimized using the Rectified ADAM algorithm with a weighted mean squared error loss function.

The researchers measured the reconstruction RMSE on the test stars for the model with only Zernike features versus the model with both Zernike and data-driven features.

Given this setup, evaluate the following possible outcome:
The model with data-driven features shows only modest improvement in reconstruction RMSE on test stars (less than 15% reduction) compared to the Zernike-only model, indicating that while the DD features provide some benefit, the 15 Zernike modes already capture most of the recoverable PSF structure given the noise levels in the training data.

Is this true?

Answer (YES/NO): NO